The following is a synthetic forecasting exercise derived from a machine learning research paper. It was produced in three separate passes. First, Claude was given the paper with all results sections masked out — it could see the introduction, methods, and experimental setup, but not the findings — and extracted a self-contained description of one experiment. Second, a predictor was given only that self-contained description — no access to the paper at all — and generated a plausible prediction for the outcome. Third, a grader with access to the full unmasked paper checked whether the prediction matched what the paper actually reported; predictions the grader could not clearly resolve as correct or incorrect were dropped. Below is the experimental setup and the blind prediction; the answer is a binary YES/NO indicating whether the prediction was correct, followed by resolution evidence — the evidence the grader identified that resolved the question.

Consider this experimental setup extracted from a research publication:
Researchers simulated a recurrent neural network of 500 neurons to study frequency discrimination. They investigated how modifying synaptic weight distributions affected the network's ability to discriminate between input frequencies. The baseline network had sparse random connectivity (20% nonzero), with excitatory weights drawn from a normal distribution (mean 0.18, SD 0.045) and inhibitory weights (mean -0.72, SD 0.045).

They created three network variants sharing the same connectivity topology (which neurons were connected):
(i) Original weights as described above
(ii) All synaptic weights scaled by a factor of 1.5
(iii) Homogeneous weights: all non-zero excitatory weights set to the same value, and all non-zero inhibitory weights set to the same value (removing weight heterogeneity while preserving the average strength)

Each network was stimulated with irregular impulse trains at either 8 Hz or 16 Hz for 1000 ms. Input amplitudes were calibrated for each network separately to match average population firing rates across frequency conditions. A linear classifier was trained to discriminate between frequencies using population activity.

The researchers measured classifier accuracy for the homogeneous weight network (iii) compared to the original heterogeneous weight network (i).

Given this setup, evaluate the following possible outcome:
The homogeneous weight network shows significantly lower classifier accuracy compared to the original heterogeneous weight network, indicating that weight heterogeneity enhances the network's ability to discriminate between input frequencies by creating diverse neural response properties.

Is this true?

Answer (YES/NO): NO